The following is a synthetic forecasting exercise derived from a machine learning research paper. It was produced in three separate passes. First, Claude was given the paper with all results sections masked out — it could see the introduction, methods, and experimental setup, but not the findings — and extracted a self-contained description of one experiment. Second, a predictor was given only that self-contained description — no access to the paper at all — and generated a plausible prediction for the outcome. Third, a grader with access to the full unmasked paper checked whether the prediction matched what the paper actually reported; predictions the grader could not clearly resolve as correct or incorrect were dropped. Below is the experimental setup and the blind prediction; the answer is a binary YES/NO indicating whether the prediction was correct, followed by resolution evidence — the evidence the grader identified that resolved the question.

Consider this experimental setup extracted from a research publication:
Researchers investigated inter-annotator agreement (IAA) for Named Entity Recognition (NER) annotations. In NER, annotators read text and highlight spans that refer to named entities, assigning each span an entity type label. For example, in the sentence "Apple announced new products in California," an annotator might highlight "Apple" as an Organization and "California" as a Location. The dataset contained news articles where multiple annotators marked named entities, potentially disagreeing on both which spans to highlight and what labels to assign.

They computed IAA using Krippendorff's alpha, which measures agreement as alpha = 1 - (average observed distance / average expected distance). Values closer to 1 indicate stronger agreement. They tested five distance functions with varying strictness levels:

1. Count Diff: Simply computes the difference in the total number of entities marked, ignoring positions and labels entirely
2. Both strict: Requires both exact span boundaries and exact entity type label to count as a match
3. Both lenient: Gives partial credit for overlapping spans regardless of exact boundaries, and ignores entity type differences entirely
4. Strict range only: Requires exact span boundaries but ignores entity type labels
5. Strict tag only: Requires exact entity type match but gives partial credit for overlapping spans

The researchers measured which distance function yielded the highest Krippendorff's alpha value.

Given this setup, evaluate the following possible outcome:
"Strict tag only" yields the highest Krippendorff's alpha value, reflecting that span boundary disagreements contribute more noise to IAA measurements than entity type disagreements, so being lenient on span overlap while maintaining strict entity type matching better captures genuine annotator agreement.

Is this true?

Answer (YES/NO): NO